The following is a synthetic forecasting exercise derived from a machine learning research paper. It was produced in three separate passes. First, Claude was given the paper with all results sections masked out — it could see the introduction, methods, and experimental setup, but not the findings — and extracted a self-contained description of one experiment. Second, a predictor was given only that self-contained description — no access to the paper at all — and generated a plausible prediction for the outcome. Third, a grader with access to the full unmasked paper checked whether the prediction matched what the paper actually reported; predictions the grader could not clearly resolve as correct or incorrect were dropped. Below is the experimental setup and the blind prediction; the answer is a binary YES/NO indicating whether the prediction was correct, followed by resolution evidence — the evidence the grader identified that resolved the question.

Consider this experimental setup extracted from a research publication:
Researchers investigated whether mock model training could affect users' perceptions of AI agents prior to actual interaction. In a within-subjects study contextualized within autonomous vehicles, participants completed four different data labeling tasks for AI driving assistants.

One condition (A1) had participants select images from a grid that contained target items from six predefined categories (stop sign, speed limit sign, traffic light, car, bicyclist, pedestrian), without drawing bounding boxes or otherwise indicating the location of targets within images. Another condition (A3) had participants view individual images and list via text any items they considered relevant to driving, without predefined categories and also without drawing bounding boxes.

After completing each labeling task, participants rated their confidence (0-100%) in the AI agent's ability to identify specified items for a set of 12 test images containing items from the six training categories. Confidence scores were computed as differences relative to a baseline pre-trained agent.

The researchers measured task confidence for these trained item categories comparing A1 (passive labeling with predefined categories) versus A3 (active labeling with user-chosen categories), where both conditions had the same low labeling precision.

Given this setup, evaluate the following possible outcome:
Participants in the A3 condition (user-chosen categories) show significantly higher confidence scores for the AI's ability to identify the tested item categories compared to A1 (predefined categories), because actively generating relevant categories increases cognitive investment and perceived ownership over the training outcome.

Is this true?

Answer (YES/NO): NO